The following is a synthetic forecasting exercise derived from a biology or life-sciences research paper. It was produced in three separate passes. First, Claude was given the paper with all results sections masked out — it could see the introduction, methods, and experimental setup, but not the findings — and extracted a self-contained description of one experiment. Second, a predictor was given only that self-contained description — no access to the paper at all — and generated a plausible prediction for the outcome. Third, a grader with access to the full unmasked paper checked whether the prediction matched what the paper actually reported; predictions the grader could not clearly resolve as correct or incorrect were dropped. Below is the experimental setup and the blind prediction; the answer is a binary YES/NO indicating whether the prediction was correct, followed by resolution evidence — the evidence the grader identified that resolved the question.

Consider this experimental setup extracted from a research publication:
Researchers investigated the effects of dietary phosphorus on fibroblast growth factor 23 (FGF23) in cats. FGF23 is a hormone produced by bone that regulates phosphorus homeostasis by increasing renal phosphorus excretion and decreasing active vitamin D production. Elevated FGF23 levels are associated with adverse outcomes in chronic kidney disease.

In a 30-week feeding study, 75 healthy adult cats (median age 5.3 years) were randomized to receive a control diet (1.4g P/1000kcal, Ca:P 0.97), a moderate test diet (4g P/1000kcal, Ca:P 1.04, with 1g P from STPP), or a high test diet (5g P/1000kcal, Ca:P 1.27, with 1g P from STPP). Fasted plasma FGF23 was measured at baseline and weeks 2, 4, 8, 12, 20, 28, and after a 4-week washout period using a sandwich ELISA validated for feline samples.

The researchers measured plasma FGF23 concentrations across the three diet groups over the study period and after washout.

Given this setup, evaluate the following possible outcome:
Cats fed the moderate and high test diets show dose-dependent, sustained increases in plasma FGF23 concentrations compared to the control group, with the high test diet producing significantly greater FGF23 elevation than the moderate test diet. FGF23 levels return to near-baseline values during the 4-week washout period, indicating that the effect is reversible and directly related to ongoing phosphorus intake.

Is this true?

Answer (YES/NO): NO